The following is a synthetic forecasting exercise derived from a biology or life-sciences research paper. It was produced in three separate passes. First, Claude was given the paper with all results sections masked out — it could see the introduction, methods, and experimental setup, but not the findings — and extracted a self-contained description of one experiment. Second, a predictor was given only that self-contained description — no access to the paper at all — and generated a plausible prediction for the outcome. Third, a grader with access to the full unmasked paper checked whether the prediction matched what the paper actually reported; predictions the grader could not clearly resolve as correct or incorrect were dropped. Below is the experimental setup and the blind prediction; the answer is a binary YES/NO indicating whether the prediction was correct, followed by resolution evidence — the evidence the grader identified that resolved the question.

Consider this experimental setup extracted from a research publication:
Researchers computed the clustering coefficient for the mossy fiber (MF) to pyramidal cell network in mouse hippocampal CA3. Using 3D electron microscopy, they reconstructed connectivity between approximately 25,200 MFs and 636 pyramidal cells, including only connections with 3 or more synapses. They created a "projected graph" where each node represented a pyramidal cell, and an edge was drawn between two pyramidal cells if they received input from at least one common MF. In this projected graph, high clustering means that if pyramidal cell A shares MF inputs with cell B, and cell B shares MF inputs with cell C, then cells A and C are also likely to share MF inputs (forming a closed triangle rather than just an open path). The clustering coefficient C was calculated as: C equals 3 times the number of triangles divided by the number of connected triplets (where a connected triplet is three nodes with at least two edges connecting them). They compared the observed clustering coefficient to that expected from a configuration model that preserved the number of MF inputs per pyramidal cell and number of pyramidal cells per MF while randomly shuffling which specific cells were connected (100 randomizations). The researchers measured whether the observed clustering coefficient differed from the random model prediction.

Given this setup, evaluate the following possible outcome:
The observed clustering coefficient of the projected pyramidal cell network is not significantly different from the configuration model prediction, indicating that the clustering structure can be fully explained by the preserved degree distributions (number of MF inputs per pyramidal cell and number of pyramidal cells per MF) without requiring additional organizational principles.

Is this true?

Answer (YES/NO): NO